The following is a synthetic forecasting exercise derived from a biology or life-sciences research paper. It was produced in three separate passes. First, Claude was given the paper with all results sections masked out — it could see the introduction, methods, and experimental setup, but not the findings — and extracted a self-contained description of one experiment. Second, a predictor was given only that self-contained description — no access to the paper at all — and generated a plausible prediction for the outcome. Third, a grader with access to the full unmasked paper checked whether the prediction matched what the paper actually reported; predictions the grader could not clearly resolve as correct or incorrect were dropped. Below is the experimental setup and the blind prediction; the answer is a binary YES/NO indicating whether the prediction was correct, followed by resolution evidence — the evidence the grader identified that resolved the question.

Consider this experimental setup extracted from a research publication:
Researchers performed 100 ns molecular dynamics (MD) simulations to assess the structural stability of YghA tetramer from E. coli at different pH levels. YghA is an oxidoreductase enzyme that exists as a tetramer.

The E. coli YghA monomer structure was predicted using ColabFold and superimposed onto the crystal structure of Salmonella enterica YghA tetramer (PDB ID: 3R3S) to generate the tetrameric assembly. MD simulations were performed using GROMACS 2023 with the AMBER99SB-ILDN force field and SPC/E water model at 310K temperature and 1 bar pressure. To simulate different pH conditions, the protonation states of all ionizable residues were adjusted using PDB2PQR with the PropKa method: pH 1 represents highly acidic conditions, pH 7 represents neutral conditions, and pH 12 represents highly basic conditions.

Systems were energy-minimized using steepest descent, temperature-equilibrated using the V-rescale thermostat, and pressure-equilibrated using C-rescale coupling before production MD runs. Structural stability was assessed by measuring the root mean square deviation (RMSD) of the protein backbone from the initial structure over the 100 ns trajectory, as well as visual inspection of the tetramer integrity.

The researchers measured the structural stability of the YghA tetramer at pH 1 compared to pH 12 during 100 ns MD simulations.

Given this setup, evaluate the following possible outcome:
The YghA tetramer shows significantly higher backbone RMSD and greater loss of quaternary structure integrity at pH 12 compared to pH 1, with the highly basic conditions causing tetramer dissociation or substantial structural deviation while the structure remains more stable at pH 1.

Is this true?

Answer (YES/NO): NO